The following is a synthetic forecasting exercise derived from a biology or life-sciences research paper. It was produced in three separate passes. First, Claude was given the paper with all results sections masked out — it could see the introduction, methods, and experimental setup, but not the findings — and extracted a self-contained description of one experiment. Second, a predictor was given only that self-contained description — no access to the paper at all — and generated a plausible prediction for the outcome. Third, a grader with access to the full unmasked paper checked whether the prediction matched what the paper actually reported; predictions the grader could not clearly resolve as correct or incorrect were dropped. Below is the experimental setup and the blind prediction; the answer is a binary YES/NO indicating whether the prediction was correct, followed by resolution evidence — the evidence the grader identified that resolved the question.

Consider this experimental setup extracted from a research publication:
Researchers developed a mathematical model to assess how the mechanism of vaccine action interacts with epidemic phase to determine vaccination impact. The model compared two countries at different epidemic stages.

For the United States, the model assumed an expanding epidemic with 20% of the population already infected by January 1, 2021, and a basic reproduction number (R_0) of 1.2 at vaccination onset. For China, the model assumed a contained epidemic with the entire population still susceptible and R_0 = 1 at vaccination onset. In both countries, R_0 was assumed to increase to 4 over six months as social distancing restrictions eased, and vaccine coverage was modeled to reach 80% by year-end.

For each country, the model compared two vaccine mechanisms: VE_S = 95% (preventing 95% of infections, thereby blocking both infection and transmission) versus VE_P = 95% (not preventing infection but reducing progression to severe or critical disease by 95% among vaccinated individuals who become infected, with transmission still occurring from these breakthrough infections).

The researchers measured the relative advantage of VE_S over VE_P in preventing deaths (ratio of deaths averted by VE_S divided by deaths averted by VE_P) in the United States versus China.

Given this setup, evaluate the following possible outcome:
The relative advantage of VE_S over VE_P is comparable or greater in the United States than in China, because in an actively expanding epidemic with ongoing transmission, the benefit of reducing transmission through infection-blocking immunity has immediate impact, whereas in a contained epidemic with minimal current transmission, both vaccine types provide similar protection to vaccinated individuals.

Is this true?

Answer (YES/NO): YES